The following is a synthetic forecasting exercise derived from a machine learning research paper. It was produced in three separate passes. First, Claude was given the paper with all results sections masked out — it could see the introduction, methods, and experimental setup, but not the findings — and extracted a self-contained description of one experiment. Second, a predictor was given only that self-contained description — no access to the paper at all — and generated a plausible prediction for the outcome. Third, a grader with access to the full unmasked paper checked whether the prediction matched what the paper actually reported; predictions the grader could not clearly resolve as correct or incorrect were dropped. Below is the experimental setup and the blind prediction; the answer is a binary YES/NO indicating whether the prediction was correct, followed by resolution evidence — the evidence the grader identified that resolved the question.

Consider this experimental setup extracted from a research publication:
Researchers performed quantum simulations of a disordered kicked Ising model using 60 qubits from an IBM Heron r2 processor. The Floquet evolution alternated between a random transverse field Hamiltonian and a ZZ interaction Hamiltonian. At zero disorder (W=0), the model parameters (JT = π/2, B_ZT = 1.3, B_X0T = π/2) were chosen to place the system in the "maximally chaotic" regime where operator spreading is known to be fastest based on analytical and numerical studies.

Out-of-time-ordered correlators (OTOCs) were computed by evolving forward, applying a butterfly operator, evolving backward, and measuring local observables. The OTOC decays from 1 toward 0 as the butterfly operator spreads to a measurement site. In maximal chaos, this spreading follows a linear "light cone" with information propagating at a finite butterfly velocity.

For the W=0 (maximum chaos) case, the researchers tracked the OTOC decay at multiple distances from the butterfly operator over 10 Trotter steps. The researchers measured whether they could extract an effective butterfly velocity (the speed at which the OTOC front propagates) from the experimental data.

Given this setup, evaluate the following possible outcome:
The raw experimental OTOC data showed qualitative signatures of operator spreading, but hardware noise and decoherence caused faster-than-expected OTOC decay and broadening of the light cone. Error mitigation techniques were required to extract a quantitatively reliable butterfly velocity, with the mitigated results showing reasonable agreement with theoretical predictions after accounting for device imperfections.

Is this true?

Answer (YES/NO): NO